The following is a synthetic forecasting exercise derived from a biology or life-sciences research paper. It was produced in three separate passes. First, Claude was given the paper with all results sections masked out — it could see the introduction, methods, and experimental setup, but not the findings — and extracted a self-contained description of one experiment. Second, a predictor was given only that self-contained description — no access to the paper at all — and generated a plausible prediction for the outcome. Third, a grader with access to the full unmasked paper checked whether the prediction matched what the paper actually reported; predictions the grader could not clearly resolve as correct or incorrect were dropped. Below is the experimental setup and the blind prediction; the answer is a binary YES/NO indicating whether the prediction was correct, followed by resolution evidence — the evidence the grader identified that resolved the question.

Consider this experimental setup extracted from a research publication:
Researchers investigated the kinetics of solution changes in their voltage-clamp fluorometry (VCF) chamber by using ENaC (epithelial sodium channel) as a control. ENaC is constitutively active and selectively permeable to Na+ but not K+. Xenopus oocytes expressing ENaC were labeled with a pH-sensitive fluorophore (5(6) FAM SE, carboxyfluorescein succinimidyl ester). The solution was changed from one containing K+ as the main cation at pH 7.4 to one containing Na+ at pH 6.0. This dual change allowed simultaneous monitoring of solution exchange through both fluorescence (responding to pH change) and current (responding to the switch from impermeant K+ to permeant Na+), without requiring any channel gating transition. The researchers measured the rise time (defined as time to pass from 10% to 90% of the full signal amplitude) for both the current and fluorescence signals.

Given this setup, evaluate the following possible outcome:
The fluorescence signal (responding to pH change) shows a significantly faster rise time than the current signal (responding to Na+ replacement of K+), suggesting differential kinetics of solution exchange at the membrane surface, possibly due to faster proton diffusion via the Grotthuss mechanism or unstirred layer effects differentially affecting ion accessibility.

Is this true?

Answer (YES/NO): NO